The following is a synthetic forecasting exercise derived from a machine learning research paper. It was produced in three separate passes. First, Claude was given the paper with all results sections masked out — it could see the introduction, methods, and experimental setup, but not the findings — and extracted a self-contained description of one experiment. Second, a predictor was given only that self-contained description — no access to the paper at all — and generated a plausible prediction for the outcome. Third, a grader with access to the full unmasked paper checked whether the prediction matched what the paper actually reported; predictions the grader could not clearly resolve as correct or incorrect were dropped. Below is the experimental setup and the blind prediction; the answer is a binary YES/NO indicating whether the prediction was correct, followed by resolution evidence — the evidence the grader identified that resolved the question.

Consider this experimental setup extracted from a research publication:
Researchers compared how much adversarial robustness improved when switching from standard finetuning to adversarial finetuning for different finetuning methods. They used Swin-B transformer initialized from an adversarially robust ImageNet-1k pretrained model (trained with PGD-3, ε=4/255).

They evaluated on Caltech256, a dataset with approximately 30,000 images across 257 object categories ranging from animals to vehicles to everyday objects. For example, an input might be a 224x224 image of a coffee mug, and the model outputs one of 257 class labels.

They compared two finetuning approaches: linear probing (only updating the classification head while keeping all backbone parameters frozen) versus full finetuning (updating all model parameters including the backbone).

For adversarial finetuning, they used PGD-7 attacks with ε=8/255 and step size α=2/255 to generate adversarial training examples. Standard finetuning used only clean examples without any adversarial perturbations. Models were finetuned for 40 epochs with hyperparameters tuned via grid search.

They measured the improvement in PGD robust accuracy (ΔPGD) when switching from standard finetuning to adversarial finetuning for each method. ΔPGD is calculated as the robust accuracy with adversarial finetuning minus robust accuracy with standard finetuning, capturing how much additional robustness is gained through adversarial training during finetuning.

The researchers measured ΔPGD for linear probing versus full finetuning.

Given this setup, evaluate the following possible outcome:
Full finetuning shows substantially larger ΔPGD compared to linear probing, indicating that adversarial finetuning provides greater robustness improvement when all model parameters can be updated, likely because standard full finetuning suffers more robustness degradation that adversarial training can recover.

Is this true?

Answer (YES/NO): YES